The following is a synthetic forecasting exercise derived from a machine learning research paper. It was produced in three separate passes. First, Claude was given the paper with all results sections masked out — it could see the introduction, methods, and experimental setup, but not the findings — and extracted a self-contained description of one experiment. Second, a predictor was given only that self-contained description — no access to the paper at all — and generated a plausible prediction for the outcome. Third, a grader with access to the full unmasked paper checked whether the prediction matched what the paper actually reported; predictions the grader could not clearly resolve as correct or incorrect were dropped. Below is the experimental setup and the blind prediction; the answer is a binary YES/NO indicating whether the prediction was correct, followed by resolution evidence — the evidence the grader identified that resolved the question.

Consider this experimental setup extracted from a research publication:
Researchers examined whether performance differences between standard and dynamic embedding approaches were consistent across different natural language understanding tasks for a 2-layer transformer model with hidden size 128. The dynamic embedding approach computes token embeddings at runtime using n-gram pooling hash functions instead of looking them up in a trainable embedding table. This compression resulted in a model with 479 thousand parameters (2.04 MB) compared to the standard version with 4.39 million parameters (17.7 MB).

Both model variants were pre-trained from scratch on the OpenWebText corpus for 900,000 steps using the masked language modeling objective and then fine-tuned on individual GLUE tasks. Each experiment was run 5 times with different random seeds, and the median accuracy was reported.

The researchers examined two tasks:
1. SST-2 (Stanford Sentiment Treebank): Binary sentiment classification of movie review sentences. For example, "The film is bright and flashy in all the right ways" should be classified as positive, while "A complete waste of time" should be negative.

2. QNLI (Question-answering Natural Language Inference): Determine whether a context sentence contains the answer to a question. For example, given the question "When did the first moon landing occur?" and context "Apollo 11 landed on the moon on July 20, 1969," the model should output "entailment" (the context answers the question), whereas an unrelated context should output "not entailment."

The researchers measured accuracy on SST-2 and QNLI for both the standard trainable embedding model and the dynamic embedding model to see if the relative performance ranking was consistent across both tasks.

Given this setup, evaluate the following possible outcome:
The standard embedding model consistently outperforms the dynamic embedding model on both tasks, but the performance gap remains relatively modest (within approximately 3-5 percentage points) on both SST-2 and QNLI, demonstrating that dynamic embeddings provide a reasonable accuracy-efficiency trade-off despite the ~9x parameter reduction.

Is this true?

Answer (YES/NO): NO